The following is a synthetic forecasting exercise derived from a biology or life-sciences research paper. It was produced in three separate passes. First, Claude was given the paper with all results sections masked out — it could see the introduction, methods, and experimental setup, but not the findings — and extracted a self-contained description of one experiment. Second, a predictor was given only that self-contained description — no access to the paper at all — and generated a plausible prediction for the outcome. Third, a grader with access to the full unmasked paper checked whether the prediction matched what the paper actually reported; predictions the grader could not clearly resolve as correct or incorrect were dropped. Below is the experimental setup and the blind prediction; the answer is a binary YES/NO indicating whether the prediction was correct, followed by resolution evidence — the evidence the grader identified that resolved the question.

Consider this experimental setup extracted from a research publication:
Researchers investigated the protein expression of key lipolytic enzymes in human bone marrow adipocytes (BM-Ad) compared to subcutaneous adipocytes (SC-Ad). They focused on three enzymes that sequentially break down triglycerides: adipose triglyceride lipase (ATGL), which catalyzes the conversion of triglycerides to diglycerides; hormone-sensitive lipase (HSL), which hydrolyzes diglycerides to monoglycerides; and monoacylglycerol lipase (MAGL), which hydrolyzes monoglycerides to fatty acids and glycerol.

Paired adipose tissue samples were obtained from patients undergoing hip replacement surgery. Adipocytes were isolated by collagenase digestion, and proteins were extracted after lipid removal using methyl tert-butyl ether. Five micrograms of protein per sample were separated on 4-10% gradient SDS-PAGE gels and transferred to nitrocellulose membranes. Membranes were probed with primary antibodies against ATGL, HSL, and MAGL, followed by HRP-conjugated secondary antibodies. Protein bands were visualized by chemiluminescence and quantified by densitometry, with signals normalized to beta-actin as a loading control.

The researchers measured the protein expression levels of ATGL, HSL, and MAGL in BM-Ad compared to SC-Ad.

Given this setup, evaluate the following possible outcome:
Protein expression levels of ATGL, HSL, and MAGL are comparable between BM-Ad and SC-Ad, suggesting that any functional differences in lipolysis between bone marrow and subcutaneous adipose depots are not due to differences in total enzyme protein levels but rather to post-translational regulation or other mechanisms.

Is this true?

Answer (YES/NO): NO